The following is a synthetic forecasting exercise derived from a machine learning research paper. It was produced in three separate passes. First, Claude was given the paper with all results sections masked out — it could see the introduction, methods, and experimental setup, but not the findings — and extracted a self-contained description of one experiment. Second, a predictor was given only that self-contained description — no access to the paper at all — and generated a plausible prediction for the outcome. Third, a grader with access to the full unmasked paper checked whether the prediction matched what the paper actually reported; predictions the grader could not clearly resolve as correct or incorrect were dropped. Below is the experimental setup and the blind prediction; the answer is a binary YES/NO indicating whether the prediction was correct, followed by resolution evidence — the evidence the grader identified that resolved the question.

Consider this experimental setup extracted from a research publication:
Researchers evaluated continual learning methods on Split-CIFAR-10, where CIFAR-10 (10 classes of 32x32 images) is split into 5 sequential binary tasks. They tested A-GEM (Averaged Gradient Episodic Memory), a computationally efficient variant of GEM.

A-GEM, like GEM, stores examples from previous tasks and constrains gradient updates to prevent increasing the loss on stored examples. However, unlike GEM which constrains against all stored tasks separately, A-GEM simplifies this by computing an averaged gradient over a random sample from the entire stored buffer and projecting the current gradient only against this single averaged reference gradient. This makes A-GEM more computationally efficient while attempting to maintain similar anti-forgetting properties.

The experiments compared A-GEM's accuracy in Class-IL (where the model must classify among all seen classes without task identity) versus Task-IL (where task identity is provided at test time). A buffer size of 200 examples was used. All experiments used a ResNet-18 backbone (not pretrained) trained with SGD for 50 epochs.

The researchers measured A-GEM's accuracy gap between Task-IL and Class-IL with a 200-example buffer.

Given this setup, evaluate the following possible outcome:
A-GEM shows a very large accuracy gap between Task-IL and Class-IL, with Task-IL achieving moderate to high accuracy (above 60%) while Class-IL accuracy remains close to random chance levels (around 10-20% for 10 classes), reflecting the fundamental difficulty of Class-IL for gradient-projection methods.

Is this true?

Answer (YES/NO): YES